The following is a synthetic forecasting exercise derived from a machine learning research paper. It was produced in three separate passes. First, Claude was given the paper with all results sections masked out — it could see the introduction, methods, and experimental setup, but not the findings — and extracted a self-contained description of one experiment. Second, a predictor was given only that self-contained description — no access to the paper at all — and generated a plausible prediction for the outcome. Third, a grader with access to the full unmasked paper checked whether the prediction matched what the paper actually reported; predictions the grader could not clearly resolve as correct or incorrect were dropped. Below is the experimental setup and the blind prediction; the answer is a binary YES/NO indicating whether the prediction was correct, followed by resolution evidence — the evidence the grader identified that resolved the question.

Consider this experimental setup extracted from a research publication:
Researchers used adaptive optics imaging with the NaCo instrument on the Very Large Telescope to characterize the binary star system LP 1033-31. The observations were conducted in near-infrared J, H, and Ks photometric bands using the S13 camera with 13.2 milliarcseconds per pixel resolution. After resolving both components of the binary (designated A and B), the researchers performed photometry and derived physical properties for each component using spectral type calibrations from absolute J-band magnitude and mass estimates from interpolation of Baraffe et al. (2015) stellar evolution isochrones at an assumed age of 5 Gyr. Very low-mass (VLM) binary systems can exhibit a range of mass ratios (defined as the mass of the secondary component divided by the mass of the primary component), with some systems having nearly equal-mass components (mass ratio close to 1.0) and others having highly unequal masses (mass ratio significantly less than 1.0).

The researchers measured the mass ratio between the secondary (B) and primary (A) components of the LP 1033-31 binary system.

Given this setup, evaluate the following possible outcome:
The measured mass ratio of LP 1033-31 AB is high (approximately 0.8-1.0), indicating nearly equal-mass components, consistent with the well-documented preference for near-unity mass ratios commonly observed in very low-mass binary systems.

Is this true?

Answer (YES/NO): YES